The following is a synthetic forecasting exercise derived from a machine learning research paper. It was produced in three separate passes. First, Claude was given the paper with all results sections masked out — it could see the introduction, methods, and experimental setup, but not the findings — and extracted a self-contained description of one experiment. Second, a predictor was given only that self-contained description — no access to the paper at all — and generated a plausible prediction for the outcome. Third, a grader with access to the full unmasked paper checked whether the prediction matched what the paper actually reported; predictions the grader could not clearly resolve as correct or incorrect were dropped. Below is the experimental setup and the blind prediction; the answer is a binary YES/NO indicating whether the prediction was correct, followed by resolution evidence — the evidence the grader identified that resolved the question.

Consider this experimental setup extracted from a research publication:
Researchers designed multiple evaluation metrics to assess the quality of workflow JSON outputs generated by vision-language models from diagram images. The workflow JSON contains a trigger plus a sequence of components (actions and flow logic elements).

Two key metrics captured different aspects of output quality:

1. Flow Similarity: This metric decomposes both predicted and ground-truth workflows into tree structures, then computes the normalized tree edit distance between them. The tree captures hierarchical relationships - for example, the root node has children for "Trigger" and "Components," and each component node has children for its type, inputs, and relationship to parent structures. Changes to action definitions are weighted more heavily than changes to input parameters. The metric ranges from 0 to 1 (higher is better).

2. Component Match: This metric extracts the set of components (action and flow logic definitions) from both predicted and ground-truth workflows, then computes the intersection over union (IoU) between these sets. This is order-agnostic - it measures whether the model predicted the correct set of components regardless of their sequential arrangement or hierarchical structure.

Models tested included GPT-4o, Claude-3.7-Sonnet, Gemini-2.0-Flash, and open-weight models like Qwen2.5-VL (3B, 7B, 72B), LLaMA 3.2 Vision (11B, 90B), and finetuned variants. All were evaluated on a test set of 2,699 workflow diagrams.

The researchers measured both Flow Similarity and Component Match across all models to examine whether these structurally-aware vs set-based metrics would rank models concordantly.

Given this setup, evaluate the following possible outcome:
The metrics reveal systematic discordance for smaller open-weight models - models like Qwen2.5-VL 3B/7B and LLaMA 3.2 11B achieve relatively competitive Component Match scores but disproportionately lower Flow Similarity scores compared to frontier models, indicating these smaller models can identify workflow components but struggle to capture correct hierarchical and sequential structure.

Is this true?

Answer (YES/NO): NO